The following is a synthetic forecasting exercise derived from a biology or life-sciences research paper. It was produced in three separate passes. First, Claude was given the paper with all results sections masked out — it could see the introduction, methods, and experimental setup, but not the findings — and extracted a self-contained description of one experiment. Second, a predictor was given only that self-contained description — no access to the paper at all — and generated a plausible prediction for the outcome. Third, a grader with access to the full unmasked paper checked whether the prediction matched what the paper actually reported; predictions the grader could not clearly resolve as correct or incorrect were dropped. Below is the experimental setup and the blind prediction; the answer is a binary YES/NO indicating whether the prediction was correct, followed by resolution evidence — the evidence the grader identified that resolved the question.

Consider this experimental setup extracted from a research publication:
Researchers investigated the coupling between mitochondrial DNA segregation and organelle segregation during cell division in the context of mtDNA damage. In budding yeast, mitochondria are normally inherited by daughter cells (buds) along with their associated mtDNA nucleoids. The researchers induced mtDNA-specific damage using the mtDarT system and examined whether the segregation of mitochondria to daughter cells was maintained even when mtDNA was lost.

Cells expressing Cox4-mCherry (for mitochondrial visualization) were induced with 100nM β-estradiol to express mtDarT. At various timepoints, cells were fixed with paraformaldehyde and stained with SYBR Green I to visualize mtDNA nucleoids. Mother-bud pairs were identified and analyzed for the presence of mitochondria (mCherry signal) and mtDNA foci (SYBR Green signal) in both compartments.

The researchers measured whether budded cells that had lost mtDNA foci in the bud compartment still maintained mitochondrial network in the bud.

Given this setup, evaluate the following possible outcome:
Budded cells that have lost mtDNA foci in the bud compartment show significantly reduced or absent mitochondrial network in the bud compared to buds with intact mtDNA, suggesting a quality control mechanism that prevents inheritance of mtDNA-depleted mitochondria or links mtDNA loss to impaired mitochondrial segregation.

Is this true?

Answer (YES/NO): NO